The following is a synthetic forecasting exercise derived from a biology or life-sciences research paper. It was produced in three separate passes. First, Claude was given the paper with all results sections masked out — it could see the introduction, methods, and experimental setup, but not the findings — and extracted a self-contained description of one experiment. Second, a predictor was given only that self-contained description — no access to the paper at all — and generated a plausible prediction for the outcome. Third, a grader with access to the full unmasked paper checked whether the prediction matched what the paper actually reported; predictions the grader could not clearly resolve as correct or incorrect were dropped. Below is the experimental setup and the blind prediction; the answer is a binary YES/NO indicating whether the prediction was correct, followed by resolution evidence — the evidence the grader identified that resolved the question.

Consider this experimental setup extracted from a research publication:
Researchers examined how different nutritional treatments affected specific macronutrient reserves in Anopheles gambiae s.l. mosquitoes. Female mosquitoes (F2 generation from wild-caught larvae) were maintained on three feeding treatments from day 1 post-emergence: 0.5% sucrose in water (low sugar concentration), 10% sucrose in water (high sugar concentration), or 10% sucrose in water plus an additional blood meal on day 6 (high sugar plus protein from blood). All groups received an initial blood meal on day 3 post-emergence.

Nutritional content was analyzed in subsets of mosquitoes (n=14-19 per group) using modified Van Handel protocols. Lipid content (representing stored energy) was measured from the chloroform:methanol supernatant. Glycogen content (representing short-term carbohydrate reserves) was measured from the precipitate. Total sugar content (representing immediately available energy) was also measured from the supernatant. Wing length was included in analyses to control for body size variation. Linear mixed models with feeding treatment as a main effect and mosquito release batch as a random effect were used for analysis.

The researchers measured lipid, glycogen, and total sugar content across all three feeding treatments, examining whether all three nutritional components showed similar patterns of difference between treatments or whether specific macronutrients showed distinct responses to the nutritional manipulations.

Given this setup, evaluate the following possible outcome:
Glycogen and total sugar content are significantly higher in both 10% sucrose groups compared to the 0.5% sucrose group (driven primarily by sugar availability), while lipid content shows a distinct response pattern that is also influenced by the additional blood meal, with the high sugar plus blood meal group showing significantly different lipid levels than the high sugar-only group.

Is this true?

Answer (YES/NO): NO